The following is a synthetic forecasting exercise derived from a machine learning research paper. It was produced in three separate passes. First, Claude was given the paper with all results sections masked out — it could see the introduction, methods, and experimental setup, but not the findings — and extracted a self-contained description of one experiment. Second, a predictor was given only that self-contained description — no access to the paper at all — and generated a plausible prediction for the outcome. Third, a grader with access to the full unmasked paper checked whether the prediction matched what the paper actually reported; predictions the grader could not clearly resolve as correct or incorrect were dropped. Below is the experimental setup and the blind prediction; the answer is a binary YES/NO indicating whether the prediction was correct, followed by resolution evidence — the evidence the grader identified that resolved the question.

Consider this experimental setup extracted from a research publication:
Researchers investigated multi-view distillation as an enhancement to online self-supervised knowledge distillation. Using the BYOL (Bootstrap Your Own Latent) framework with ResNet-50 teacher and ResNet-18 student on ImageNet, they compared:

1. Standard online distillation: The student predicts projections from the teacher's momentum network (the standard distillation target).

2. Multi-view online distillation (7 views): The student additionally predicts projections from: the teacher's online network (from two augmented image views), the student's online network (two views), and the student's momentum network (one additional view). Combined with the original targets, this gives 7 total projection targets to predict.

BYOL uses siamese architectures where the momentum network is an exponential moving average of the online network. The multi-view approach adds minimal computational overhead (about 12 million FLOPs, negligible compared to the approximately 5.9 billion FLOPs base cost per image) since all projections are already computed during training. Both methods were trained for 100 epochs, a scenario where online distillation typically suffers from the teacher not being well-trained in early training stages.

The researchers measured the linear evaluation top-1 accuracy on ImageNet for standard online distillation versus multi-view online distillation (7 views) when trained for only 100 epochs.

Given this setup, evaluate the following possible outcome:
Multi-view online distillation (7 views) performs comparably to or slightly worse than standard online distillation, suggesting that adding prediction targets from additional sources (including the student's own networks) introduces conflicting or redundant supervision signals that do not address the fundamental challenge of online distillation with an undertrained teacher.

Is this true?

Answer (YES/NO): NO